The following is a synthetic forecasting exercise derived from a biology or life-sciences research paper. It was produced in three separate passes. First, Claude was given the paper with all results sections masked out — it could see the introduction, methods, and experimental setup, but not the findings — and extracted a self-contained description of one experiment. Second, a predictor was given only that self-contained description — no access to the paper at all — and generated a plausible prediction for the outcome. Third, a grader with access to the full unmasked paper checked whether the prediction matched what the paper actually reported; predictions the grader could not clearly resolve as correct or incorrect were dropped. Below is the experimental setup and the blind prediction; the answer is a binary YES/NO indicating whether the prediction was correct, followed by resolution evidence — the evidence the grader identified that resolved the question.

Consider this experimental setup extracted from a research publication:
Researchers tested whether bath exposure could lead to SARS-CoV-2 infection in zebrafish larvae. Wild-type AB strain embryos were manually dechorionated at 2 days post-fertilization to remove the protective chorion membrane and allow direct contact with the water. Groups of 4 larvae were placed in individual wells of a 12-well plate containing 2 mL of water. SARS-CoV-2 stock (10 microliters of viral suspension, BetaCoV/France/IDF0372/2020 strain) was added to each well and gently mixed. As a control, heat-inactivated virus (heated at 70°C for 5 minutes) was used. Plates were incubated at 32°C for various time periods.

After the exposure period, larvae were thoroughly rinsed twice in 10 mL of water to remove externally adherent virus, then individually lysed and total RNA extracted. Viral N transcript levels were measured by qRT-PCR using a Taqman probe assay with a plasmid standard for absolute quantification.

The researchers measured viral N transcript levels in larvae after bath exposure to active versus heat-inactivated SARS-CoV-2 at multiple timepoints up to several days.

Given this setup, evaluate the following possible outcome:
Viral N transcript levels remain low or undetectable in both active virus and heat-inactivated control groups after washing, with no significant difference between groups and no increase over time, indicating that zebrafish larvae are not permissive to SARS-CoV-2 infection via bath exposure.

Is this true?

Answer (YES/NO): NO